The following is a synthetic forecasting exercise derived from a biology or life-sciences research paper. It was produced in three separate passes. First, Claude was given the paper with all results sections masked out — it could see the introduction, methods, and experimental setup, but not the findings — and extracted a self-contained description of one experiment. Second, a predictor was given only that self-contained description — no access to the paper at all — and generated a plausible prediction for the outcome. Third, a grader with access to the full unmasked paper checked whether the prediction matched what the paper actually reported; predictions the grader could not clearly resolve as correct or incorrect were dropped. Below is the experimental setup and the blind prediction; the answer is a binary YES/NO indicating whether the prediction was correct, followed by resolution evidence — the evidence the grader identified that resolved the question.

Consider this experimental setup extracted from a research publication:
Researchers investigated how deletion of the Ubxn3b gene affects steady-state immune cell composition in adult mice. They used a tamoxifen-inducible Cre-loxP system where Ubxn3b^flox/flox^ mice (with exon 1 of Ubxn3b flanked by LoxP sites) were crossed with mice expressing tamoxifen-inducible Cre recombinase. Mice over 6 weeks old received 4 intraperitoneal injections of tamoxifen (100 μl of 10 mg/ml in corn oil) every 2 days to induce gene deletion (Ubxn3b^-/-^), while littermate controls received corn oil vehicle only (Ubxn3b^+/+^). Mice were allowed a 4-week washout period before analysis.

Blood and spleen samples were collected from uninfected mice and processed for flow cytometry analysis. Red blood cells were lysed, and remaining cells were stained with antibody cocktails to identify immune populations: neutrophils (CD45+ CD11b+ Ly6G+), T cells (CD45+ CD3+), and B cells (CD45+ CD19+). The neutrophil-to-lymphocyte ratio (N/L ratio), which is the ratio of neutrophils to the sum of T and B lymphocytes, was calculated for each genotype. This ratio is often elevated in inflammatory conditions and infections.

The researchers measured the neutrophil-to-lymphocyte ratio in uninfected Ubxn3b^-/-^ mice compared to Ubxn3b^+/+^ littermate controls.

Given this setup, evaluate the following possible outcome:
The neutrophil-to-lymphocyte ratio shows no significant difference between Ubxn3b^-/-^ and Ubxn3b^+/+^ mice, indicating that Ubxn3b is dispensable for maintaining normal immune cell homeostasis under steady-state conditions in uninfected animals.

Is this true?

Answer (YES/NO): NO